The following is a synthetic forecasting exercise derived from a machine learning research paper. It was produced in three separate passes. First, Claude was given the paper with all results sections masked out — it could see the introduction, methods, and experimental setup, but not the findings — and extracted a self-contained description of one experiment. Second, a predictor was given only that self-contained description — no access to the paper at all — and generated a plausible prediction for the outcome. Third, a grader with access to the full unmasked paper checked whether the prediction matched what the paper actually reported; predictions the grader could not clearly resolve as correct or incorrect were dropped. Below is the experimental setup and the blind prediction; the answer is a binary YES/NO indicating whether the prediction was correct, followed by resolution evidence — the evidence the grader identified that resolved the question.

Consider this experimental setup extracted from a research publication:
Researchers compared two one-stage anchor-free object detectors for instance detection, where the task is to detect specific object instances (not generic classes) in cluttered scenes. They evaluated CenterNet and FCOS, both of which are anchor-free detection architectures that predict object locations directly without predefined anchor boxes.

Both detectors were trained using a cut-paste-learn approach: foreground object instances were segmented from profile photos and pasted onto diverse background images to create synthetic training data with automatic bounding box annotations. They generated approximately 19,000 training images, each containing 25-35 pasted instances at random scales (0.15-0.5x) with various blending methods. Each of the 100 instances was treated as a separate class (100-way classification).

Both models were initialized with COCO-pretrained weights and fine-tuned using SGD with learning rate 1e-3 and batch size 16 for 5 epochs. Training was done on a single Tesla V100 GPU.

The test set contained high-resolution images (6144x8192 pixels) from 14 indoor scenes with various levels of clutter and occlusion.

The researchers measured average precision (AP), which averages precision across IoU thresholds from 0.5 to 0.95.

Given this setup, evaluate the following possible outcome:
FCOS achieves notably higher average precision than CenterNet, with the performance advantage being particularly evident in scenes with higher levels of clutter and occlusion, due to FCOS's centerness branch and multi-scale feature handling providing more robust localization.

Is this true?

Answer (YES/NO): NO